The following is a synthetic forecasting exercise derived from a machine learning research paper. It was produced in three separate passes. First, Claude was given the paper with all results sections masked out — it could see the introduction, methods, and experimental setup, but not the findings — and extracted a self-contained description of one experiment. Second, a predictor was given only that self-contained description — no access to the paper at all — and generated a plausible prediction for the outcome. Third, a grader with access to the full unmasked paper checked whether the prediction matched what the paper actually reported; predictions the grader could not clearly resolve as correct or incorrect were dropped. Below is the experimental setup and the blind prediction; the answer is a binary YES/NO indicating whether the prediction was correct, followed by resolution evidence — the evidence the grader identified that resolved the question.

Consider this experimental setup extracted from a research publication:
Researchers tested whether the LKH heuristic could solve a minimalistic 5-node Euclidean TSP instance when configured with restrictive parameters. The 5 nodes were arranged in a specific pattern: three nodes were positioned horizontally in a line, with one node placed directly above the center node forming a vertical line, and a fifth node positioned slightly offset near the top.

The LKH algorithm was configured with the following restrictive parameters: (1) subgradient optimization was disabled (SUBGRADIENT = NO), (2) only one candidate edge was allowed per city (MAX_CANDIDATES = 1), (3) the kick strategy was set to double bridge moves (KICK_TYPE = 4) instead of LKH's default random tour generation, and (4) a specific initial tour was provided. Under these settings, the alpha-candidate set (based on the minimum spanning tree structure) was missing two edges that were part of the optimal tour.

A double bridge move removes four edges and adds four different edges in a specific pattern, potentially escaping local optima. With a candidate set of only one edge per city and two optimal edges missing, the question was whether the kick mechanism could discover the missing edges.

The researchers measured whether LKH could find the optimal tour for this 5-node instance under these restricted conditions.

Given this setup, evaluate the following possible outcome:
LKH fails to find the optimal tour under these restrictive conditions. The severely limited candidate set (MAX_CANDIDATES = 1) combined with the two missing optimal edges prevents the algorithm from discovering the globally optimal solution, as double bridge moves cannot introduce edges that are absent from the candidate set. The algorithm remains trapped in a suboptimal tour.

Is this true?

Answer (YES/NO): YES